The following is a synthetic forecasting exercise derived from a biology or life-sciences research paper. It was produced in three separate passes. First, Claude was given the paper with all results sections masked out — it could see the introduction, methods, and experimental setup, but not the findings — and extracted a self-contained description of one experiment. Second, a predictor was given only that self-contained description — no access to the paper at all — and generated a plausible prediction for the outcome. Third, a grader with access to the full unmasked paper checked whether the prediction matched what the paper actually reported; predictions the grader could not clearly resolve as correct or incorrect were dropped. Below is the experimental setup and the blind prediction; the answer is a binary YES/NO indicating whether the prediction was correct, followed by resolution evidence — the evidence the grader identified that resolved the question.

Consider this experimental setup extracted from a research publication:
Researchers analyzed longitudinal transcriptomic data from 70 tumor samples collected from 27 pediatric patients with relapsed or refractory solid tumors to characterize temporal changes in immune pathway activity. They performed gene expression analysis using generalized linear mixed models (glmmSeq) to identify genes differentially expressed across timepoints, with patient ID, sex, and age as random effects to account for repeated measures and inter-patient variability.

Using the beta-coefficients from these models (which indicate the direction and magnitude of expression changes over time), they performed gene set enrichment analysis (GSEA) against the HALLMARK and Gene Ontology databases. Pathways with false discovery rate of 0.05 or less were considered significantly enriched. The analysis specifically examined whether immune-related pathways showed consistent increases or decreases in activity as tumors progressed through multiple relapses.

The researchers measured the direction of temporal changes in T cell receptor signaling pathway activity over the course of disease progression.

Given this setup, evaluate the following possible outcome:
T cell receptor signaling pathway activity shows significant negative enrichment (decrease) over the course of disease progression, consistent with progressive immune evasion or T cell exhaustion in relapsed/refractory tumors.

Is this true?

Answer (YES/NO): YES